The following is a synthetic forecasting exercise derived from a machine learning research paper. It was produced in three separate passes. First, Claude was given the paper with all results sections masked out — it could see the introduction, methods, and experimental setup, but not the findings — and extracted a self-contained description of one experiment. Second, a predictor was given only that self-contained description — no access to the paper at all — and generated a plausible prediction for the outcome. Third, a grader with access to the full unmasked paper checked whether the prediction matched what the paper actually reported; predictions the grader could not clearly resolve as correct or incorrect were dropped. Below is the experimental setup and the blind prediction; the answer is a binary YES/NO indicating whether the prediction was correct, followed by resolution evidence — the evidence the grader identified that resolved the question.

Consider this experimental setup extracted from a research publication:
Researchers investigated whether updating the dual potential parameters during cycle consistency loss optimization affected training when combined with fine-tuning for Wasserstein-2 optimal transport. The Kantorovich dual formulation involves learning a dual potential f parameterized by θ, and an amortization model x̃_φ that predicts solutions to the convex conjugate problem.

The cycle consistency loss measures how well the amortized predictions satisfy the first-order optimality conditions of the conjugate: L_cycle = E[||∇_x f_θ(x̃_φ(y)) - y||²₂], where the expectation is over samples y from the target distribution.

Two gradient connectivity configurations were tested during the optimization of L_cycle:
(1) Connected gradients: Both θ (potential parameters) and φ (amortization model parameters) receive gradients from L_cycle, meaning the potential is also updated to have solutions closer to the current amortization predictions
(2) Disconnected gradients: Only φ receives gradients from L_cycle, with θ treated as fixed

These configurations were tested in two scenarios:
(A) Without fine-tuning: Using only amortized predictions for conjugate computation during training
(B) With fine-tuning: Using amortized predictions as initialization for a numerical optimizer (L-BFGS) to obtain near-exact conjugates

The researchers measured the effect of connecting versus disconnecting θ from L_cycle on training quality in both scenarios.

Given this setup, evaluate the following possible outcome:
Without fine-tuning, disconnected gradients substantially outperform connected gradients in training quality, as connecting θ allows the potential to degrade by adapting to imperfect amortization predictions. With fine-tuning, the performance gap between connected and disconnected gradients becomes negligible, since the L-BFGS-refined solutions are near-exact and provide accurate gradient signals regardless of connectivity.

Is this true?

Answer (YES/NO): NO